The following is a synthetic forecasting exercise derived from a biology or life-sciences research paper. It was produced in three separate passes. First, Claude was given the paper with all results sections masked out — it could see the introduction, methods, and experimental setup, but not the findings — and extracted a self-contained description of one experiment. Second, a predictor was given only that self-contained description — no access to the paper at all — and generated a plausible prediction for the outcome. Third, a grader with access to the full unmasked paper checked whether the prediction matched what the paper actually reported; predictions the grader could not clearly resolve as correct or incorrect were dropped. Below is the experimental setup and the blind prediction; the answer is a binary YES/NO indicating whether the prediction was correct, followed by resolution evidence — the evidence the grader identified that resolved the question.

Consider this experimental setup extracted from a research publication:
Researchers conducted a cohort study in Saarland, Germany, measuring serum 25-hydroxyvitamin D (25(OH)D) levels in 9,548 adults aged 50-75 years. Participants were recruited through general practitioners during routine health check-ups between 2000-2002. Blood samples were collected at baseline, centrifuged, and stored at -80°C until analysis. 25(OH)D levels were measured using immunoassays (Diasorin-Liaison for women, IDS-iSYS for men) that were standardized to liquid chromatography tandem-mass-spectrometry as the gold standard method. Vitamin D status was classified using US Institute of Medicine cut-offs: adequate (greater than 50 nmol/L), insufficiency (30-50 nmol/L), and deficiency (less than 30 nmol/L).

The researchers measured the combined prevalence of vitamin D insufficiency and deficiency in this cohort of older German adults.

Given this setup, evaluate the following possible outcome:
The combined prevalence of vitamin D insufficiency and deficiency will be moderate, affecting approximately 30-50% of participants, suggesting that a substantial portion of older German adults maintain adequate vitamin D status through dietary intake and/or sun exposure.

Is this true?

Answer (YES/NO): NO